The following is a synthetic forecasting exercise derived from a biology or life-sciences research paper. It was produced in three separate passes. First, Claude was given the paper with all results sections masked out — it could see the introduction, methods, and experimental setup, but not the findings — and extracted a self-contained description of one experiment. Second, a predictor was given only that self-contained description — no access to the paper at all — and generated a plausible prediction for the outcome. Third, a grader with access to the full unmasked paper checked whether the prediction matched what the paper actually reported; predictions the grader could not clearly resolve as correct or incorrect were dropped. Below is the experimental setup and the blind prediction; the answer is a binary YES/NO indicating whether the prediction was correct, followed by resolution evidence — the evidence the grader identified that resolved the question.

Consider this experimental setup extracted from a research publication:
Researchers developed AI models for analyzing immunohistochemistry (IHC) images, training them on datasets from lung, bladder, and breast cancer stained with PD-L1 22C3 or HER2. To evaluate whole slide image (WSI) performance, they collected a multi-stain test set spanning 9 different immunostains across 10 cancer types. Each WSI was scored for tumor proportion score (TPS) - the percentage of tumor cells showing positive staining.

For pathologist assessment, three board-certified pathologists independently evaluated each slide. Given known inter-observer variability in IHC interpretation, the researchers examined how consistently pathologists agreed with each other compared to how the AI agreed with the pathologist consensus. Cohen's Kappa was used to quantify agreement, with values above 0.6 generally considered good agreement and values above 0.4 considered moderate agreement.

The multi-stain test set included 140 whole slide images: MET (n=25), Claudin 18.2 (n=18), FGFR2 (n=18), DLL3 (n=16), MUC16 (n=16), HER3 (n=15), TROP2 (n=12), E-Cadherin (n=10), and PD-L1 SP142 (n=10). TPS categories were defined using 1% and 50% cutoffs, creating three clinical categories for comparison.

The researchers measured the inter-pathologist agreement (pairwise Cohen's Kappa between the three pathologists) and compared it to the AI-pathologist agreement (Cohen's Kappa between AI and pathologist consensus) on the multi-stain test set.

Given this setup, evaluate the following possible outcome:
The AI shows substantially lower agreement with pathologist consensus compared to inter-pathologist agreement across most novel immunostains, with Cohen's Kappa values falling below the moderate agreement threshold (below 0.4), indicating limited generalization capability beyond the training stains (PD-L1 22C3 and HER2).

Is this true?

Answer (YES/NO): NO